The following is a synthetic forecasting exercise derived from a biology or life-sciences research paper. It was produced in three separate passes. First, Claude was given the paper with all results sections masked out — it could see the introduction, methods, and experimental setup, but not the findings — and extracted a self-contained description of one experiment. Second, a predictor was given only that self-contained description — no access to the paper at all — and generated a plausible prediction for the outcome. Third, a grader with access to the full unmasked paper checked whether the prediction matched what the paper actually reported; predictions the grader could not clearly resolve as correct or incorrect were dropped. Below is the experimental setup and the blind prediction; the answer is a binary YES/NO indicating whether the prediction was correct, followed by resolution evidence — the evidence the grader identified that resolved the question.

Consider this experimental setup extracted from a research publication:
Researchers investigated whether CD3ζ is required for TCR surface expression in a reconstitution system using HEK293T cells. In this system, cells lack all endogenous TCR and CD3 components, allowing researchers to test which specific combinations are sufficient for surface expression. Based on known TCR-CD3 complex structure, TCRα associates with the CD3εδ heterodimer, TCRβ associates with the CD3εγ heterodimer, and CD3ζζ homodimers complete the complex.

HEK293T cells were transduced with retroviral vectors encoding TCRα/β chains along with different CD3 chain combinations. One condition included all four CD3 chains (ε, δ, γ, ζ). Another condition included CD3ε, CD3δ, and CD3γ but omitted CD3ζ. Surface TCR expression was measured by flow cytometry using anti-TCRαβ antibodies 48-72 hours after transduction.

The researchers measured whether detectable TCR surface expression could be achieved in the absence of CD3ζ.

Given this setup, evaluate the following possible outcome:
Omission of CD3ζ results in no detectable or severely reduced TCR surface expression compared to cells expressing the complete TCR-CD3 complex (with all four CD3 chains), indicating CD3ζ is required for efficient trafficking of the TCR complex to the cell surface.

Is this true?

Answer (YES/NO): NO